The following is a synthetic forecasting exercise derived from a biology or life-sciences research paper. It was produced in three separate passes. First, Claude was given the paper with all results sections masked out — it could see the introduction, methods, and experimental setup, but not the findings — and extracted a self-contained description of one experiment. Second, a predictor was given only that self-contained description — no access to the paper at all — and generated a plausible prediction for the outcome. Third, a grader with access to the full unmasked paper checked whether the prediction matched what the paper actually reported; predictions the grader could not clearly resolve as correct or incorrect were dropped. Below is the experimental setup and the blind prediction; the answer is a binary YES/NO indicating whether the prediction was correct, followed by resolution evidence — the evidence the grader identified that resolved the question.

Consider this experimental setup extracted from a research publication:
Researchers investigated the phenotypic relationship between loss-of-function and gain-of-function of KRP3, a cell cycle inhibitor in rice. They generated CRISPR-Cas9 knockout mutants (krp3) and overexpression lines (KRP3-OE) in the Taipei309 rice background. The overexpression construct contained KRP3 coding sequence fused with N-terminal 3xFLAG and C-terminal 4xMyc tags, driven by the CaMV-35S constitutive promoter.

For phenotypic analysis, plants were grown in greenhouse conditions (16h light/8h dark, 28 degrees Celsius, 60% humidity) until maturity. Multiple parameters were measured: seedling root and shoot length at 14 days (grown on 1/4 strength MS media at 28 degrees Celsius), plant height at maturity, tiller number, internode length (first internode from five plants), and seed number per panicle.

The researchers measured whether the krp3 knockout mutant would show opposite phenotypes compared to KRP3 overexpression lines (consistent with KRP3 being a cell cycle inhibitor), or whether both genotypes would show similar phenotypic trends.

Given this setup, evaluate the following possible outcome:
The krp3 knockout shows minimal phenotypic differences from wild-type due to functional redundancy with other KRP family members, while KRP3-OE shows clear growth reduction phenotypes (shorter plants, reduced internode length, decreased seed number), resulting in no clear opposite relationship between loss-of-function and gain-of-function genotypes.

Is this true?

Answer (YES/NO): NO